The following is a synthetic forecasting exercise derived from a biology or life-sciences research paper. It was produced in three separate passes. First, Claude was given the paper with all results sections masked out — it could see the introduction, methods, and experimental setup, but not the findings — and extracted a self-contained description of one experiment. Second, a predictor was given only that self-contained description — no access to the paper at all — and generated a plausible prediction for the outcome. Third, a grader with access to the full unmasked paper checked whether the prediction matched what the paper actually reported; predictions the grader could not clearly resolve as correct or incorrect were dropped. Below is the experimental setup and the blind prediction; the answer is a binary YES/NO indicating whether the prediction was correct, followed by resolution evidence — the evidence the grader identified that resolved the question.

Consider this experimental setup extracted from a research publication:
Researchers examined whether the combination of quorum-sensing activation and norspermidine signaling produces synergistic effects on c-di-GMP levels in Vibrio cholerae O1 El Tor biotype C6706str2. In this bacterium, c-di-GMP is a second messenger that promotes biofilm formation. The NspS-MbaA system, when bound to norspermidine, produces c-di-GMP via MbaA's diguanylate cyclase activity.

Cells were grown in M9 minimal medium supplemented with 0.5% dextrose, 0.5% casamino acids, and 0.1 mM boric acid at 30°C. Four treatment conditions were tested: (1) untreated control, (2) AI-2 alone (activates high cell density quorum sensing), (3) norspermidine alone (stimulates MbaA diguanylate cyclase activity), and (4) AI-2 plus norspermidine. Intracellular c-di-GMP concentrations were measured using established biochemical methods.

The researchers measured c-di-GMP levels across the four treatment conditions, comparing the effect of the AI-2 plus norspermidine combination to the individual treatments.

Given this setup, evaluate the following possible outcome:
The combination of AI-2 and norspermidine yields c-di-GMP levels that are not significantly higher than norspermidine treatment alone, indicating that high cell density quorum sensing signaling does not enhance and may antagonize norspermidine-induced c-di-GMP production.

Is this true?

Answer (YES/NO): NO